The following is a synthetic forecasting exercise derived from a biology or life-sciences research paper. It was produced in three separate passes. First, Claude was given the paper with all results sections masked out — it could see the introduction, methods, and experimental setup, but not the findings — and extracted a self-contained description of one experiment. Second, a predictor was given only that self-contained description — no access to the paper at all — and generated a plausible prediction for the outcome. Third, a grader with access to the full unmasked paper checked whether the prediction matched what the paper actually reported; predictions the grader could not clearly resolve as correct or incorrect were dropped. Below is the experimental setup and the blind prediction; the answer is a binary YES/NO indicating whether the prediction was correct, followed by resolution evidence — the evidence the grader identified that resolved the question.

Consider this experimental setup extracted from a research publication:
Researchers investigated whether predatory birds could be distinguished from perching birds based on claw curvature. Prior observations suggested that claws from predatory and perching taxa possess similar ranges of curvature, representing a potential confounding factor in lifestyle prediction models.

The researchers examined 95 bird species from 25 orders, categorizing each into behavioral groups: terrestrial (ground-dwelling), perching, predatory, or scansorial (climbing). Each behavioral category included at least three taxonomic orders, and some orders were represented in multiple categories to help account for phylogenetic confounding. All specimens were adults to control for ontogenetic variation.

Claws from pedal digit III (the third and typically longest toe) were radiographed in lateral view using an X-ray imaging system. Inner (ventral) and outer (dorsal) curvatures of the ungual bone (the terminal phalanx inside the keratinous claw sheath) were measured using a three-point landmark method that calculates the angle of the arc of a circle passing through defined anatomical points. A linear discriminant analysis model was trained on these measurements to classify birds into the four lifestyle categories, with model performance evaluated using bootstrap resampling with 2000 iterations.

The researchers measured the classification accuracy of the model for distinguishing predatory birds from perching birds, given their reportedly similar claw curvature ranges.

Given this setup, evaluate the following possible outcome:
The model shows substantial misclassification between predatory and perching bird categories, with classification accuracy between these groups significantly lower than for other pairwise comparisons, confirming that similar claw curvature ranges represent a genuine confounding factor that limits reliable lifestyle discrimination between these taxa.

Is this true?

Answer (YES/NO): NO